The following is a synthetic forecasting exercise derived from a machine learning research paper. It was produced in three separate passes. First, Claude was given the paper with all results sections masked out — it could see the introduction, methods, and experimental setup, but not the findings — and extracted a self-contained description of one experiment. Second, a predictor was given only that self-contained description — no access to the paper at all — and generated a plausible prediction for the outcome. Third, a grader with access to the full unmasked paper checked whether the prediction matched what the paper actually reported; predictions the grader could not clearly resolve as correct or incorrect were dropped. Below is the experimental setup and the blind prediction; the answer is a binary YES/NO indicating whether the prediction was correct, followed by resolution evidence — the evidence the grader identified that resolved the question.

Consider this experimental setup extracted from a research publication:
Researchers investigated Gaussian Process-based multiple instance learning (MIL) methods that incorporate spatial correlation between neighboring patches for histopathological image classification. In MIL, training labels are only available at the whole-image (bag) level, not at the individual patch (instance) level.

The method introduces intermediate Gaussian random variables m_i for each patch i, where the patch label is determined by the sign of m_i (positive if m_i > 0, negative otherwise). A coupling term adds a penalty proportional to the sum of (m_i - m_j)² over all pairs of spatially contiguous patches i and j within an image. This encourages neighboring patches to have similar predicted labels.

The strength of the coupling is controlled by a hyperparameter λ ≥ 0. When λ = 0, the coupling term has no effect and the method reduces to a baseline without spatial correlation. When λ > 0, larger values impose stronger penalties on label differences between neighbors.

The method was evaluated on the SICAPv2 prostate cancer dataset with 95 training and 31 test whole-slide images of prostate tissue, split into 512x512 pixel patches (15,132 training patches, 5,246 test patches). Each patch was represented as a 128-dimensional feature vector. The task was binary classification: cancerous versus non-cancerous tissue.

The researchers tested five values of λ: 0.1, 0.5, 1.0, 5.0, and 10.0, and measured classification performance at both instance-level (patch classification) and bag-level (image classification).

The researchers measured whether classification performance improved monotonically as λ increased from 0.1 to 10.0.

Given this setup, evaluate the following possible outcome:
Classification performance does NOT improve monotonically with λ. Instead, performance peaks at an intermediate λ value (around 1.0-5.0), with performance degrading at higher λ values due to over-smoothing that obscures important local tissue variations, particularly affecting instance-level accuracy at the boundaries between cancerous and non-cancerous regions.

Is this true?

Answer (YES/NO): NO